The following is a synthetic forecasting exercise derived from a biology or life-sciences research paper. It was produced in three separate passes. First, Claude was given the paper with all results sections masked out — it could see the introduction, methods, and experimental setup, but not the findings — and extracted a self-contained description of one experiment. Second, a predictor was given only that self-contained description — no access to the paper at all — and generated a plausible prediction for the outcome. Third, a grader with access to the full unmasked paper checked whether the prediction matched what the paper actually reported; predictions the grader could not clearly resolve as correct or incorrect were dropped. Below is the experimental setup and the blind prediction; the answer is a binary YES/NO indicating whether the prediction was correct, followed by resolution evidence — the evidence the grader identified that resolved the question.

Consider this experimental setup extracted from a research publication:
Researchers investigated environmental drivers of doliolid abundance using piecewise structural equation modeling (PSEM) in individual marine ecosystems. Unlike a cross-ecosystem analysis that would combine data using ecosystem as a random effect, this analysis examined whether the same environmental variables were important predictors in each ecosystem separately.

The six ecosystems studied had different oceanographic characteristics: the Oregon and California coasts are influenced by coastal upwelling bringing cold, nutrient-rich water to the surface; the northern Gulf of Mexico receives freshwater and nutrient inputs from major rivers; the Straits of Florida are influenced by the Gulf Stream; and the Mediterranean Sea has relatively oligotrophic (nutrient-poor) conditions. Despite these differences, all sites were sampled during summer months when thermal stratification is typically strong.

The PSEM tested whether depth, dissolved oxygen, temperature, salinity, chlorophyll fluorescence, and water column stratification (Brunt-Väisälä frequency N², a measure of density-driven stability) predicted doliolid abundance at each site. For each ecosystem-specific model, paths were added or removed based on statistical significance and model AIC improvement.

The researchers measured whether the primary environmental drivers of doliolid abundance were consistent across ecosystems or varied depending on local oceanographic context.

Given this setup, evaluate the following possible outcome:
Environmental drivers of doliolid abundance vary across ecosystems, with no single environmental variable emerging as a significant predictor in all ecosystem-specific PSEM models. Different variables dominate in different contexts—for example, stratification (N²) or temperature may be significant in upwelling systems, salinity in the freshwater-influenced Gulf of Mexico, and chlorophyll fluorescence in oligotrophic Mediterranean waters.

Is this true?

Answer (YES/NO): NO